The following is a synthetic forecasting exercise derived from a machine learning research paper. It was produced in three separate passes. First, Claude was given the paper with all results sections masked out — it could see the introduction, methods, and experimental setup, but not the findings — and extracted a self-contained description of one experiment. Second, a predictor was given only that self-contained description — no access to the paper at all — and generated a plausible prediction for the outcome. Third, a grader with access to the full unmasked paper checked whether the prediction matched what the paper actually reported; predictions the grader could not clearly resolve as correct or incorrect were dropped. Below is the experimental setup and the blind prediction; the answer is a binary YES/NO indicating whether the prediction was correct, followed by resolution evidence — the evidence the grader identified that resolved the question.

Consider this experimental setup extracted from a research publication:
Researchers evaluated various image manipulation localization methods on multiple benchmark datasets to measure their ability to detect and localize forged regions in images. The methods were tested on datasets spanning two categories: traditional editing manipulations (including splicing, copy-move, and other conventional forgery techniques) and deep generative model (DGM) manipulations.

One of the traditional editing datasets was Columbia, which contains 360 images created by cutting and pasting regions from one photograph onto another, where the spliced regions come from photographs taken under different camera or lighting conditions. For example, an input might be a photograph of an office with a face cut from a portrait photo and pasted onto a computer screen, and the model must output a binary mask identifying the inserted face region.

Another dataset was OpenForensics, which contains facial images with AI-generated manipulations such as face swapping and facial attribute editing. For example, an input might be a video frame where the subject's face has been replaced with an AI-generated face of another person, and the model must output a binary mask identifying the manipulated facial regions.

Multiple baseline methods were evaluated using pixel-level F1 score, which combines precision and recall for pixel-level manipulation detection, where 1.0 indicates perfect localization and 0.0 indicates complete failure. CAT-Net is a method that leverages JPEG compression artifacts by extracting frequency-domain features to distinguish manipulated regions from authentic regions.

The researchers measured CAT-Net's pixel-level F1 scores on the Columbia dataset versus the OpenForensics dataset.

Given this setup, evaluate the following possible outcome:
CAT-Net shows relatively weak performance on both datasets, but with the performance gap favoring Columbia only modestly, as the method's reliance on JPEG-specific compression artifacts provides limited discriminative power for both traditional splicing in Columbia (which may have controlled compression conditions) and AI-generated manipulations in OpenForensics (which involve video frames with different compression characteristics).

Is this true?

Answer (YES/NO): NO